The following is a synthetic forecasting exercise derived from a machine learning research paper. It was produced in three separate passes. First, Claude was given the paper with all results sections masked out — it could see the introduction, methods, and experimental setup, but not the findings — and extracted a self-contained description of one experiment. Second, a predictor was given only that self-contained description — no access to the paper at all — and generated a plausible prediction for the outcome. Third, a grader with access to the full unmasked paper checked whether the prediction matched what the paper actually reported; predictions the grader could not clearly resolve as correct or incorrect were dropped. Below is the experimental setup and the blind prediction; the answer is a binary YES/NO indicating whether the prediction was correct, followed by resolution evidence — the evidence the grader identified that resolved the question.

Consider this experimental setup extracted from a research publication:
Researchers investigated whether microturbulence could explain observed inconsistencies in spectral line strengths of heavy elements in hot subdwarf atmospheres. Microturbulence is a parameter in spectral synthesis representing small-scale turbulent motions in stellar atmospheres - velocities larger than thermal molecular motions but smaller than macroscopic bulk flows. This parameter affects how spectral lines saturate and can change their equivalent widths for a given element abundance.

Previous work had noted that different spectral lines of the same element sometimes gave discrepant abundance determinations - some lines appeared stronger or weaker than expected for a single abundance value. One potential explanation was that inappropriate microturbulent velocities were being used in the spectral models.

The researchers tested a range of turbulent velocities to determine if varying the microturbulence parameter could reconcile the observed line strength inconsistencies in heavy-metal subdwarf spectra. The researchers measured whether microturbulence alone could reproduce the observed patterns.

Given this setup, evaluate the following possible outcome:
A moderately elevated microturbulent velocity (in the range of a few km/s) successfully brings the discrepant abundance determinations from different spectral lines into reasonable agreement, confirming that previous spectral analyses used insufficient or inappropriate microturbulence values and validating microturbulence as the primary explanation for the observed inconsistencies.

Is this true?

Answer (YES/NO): NO